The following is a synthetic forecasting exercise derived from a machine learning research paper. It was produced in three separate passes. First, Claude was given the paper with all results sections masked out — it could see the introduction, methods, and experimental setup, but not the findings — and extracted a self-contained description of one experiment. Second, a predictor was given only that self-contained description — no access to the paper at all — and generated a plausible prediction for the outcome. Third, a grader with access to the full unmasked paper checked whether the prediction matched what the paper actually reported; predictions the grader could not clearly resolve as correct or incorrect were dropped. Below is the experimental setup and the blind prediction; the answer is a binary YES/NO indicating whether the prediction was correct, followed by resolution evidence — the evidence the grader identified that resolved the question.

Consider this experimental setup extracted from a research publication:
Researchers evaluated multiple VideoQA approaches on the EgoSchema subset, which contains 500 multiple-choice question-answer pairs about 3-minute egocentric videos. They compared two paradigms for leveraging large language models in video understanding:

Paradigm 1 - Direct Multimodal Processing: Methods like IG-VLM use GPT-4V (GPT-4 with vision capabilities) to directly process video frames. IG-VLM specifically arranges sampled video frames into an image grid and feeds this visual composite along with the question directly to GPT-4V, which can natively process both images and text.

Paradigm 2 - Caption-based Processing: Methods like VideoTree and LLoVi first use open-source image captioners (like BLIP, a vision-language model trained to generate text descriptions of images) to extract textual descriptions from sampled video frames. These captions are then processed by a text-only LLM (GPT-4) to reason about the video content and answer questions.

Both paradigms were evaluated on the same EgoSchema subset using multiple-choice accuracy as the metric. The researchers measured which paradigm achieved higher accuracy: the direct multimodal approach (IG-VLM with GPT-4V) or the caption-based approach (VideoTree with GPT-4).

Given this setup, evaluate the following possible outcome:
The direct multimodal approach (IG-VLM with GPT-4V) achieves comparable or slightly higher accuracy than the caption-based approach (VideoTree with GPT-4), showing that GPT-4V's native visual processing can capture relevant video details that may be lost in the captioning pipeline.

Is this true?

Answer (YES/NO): NO